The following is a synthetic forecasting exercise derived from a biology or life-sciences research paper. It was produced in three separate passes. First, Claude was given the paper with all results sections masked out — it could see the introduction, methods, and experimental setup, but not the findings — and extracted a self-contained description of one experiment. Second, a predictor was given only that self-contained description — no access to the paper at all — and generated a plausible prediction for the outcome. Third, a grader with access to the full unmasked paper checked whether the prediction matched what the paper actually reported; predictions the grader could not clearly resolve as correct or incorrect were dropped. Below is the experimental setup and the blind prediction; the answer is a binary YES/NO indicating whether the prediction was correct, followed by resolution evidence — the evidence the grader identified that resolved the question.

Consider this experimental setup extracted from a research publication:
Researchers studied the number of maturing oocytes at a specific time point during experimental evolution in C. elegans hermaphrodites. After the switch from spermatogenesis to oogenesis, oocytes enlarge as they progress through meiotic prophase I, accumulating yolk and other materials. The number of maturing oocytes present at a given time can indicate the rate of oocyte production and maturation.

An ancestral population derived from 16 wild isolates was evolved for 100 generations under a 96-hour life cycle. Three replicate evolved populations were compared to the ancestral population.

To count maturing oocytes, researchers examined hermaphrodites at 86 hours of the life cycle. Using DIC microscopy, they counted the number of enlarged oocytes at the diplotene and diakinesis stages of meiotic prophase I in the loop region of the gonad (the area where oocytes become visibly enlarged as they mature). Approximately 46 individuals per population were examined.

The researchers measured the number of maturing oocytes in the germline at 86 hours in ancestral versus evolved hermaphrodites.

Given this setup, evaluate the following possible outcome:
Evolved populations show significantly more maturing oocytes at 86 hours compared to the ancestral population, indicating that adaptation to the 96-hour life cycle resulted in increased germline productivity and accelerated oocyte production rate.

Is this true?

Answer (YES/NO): YES